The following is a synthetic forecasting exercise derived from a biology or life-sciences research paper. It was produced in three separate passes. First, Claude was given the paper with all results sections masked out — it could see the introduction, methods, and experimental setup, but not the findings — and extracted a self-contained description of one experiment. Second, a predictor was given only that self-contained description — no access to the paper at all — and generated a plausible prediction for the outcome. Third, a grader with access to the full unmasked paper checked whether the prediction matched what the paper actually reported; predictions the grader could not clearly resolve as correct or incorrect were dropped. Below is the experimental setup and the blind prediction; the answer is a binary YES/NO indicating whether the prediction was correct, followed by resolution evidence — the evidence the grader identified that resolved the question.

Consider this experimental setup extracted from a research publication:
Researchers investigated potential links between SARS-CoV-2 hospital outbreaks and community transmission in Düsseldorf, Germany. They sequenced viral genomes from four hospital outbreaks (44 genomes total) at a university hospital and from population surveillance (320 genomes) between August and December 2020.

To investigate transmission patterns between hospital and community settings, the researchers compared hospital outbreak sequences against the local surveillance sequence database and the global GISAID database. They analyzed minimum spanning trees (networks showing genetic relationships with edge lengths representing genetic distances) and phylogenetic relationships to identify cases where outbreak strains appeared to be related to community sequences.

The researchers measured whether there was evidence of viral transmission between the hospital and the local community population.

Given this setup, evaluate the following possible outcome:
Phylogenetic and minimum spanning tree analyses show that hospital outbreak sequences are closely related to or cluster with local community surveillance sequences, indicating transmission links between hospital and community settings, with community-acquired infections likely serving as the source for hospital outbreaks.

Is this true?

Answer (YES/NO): YES